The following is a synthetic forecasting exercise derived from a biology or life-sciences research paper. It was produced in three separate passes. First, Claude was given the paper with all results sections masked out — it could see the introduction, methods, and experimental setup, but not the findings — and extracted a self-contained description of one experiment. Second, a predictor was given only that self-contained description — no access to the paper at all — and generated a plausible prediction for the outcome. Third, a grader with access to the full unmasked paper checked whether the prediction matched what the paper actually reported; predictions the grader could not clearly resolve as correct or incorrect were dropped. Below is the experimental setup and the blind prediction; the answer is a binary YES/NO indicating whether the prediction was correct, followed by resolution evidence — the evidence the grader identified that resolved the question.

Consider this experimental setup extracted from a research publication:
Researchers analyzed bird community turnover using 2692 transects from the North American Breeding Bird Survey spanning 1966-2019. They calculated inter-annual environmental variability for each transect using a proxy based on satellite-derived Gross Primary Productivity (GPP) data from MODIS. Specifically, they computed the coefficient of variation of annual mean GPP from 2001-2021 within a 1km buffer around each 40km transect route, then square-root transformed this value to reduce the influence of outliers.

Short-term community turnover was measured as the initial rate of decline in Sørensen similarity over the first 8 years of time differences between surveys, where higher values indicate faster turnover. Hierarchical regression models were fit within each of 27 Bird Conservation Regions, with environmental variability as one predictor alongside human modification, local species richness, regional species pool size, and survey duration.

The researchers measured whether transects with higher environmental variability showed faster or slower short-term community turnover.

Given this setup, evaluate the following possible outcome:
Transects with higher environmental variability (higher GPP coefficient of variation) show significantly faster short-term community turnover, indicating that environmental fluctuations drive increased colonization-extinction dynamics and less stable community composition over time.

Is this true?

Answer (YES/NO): NO